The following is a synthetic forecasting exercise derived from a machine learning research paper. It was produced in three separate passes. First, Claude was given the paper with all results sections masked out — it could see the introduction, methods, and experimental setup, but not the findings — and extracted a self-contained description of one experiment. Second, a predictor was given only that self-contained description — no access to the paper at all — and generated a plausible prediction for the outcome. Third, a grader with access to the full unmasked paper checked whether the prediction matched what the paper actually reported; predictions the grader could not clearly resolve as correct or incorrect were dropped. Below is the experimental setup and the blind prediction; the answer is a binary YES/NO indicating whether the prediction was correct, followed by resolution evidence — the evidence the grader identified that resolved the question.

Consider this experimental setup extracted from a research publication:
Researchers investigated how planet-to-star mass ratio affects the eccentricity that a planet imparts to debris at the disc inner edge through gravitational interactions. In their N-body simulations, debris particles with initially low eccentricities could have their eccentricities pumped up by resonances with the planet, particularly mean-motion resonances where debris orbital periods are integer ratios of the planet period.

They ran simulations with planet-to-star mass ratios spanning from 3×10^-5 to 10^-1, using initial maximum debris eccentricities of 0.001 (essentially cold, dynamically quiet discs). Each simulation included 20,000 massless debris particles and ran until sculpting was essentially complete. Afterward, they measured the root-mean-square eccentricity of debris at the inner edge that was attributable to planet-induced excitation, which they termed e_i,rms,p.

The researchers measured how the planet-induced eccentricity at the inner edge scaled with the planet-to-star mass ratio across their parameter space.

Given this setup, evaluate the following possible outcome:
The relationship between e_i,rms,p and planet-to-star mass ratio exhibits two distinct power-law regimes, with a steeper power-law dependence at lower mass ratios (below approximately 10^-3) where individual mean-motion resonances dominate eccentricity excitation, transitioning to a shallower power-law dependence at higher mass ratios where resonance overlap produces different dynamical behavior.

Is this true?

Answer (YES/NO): NO